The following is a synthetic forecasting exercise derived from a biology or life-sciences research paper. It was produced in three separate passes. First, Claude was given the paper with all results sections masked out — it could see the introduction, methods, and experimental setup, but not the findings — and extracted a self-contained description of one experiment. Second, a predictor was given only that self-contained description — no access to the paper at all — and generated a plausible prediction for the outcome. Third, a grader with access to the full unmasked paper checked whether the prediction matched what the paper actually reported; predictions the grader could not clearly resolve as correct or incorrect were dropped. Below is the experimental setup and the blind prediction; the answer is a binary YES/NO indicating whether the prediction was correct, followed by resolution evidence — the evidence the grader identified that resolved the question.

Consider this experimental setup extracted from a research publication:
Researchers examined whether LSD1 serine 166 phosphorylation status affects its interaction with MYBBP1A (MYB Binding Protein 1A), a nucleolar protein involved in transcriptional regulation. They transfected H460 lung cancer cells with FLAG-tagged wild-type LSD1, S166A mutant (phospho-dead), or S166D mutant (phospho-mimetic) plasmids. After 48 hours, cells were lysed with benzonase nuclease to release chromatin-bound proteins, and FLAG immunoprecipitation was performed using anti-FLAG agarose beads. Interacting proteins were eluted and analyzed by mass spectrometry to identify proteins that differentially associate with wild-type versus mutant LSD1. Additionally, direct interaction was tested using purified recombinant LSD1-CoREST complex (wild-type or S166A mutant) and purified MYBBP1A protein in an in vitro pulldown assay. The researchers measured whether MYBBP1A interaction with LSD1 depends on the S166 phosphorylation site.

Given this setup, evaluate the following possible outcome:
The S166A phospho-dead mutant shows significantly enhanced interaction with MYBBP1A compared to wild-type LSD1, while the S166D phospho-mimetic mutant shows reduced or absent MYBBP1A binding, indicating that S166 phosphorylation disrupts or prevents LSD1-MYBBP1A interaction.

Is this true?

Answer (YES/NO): NO